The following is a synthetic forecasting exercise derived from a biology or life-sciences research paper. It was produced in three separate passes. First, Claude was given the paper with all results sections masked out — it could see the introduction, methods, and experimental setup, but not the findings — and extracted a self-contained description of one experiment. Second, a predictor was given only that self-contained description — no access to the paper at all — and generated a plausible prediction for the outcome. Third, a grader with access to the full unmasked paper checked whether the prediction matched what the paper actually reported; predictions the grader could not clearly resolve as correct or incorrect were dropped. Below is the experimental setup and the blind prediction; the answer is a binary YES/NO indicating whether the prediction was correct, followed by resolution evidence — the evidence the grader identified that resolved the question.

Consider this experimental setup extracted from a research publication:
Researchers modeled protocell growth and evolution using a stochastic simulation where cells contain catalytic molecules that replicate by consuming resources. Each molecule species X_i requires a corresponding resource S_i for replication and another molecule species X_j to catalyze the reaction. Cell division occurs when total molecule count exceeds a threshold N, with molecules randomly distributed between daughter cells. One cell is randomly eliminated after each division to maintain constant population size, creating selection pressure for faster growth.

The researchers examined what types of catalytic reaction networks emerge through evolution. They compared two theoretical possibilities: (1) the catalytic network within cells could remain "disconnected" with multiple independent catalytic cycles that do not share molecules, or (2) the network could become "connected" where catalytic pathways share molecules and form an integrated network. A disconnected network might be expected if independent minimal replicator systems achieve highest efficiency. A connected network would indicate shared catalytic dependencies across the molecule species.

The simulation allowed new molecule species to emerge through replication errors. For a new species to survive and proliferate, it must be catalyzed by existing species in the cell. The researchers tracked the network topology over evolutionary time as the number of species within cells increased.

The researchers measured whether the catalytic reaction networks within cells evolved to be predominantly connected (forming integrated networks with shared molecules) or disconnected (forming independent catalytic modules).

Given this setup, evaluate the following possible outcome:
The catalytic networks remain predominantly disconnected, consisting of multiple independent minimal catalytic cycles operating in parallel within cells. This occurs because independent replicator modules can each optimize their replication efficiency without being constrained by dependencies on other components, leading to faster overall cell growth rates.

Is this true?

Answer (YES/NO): NO